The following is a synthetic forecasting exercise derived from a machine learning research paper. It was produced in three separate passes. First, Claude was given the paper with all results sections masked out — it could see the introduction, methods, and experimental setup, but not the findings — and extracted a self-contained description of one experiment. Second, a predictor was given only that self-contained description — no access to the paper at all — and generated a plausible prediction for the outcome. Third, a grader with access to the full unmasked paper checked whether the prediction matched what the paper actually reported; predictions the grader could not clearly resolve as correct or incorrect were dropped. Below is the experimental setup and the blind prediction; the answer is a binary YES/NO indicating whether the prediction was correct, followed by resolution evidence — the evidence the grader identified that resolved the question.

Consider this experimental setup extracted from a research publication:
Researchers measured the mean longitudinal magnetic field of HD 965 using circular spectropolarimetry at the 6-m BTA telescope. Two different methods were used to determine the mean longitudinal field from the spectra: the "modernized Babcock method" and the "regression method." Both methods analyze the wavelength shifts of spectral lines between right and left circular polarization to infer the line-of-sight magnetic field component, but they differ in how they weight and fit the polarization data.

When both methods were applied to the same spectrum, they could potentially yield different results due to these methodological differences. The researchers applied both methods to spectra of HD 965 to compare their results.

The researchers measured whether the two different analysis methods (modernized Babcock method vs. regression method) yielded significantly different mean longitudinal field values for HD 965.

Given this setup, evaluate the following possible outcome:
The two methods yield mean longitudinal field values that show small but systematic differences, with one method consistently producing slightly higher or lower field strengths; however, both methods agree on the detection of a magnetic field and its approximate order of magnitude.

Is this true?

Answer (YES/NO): NO